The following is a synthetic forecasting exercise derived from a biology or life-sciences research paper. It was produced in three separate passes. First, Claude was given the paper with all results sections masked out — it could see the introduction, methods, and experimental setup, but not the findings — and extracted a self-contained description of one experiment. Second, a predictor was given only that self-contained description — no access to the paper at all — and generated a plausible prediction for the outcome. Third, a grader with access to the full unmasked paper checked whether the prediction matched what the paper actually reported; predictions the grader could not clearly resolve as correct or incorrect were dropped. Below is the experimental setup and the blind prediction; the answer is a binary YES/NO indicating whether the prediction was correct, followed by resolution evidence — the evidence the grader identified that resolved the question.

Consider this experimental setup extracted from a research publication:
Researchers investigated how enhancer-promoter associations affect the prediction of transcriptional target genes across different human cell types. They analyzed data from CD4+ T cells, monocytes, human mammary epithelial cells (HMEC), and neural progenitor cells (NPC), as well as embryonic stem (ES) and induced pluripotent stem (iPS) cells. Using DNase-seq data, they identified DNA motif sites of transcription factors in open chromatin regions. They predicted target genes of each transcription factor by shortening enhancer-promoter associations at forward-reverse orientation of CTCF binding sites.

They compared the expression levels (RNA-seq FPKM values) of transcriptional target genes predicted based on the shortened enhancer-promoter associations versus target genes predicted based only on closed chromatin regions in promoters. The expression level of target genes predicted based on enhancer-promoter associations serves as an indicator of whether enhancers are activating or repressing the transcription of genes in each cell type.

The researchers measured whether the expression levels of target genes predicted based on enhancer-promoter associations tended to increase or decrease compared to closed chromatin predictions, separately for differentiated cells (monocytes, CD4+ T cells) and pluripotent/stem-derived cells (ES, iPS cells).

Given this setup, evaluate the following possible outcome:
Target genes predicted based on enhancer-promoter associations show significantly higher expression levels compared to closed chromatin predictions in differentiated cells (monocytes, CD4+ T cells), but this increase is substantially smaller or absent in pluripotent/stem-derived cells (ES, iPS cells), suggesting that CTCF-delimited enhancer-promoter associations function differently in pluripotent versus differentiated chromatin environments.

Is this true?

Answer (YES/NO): NO